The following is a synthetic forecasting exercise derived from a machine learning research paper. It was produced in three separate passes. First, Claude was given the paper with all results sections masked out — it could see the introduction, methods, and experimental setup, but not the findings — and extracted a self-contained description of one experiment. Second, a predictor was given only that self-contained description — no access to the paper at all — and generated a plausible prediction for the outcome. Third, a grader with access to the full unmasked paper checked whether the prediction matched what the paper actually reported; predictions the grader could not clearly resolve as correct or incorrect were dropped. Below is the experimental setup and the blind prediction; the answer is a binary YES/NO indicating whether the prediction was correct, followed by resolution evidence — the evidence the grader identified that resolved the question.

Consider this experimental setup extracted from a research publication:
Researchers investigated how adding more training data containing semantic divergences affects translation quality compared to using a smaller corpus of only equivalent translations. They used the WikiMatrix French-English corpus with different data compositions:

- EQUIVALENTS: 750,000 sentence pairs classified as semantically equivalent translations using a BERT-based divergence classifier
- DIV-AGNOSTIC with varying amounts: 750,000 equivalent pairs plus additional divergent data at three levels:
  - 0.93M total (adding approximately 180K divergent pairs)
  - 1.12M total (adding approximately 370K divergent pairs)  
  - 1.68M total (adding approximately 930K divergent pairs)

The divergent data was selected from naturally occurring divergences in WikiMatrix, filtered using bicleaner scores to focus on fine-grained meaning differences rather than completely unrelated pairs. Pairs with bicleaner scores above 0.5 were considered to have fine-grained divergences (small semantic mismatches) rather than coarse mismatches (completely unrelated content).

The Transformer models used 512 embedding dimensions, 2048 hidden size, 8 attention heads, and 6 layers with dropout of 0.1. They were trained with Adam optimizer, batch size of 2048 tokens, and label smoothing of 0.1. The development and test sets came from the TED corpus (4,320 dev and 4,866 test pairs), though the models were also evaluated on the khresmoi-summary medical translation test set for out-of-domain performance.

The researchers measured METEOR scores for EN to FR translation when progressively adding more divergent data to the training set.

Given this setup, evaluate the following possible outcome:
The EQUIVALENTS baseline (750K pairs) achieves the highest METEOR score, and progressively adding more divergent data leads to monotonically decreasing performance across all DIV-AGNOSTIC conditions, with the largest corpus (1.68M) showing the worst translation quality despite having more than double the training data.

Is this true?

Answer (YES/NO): NO